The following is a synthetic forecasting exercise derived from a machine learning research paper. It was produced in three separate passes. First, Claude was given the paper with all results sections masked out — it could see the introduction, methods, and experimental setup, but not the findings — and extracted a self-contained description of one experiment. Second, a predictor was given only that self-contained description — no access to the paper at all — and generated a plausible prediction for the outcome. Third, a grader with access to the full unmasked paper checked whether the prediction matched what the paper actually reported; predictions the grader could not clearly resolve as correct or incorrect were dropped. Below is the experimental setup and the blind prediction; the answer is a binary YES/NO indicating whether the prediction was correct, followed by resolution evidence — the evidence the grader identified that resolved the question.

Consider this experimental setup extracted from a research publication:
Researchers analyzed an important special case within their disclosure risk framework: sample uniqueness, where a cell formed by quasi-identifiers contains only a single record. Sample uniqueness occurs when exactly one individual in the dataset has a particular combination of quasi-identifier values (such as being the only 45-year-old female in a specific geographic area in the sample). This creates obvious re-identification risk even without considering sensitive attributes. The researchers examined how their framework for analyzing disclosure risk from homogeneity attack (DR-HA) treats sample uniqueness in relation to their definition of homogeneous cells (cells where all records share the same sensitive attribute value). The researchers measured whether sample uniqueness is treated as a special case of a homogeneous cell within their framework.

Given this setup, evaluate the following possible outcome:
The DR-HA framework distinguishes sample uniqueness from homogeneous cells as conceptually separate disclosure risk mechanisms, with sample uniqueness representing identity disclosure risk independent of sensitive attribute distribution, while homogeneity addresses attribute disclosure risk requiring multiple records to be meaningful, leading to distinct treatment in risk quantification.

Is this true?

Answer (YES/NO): NO